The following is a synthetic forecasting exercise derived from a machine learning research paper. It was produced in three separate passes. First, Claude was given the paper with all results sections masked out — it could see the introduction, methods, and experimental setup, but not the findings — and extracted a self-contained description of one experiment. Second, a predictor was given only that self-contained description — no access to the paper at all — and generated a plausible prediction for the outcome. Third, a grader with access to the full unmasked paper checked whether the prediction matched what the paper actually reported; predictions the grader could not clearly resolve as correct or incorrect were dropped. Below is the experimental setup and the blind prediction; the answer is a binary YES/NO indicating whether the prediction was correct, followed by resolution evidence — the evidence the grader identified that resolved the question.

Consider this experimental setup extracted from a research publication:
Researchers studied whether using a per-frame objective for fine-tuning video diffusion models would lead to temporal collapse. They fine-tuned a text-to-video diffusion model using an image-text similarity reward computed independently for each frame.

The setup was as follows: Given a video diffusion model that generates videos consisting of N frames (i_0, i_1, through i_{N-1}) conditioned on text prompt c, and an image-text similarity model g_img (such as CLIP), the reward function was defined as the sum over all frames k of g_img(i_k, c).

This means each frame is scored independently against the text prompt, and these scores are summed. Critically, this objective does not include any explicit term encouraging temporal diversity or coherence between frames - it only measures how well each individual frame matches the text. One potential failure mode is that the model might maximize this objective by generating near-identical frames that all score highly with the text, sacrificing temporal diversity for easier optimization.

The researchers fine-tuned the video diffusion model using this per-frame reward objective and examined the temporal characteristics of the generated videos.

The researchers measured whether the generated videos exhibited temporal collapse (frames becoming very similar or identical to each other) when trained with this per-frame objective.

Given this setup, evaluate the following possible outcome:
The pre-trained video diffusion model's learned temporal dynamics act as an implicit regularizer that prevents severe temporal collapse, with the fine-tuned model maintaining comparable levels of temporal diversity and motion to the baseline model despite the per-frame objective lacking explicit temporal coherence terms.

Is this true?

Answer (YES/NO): YES